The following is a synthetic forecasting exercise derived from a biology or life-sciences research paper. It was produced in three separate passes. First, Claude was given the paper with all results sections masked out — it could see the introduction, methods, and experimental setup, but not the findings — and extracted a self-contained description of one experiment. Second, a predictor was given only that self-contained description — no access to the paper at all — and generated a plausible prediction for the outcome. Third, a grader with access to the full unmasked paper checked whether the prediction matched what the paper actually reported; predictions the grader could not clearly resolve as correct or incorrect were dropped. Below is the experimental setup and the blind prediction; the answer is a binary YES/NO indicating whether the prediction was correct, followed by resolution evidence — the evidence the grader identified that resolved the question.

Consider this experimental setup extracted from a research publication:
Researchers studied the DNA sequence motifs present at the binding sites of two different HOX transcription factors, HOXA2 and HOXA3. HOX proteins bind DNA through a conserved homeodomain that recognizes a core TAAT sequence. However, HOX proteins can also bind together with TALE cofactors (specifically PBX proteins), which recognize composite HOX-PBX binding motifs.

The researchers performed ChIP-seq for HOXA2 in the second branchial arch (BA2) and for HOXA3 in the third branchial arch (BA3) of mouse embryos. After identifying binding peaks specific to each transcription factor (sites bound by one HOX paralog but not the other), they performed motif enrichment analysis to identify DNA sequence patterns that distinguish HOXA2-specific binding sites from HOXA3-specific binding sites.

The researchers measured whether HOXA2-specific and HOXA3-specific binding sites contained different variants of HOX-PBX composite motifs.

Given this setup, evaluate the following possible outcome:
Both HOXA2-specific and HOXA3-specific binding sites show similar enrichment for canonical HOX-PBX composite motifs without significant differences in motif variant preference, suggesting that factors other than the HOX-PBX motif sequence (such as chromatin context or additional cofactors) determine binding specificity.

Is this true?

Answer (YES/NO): NO